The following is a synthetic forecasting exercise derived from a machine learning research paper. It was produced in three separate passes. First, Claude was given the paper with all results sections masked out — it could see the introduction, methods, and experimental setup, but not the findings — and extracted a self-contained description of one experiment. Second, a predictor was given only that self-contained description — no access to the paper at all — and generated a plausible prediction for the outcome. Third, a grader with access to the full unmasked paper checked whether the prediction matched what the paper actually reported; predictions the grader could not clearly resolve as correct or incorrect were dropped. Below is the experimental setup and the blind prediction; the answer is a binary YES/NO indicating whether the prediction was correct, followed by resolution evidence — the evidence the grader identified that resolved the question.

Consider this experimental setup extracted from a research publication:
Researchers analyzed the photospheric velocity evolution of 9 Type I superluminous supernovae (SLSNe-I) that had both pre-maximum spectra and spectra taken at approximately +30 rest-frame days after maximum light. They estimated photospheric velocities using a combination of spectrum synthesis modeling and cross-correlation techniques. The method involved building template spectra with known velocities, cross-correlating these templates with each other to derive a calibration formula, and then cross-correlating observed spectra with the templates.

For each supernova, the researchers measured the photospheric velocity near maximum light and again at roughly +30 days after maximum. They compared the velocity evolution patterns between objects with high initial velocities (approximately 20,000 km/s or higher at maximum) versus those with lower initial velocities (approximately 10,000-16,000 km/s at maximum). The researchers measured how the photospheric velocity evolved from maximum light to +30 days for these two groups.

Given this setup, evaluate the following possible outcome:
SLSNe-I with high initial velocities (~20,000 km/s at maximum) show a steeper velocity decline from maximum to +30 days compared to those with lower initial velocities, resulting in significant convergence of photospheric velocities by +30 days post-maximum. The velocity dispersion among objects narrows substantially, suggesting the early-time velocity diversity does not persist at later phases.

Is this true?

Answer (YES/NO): YES